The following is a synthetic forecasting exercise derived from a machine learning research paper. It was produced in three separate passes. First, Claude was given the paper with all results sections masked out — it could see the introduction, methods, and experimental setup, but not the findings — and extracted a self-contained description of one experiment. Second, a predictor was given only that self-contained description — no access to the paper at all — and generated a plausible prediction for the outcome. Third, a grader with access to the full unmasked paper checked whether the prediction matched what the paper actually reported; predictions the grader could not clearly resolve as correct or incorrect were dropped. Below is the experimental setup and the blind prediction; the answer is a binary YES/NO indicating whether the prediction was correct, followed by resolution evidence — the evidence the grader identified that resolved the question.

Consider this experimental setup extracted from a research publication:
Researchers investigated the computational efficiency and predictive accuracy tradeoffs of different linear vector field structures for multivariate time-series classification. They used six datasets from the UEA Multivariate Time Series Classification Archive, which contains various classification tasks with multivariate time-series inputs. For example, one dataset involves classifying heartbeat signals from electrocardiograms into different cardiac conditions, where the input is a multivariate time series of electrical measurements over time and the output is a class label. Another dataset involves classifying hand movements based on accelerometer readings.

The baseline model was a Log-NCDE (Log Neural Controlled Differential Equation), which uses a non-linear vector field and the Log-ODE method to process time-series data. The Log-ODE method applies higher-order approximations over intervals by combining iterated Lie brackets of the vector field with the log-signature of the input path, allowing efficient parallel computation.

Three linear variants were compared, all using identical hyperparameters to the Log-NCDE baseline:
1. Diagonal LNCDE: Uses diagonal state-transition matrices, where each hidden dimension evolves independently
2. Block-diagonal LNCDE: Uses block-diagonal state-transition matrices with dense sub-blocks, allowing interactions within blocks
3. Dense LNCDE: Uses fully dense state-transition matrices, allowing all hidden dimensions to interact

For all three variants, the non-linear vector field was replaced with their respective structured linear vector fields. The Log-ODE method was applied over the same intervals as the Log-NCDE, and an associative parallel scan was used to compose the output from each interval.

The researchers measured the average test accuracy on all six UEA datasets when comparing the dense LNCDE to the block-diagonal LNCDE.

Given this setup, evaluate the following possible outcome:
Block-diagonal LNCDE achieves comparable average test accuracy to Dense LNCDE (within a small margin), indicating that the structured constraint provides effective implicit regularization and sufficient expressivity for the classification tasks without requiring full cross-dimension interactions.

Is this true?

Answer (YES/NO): NO